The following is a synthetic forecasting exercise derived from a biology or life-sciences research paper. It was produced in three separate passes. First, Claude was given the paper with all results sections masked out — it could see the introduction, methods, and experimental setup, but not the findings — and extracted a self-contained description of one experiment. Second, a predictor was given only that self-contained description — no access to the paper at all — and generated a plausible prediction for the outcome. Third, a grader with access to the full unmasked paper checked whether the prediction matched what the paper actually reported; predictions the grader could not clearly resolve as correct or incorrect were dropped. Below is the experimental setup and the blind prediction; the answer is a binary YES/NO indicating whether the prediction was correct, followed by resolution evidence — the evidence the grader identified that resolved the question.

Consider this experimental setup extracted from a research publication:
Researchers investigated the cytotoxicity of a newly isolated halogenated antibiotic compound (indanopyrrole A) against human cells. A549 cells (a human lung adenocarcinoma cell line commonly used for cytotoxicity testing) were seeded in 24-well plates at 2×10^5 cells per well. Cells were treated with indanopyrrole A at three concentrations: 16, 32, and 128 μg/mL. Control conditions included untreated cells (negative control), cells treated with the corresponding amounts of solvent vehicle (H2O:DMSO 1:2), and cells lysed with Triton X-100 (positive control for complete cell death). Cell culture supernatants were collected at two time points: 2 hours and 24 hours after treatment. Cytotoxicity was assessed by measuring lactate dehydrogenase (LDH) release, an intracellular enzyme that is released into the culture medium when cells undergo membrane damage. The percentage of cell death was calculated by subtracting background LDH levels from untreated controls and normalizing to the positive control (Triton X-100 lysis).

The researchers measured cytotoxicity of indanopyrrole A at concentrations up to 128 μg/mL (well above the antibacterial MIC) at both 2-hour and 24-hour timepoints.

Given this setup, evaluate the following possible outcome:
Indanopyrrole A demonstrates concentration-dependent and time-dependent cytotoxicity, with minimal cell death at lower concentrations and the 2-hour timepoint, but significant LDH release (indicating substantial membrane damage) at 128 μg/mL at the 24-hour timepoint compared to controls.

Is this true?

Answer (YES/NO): NO